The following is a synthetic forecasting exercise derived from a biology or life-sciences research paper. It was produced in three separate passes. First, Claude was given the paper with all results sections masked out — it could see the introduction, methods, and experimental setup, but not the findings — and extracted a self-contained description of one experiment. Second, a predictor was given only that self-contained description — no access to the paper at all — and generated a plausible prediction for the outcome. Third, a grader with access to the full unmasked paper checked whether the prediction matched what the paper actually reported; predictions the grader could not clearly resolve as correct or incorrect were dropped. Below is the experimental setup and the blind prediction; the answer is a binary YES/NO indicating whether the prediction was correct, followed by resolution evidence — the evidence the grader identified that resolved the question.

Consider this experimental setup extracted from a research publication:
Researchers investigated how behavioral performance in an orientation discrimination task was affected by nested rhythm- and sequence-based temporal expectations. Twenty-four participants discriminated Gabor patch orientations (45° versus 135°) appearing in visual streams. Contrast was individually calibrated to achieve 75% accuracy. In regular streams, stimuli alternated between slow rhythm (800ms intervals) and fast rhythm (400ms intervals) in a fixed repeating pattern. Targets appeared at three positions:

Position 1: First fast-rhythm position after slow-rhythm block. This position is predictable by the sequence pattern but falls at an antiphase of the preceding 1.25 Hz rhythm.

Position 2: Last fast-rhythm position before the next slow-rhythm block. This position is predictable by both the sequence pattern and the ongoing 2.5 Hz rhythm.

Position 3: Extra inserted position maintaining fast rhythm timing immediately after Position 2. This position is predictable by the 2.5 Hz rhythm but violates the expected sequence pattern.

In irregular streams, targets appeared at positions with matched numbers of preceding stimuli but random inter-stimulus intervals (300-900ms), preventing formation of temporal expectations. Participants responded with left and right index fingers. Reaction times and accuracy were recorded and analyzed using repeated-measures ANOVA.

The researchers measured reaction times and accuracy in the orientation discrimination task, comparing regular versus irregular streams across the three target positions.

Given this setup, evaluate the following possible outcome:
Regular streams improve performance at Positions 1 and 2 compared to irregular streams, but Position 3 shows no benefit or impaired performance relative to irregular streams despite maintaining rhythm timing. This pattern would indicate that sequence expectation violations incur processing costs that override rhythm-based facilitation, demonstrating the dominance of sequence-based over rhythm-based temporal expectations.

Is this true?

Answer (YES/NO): NO